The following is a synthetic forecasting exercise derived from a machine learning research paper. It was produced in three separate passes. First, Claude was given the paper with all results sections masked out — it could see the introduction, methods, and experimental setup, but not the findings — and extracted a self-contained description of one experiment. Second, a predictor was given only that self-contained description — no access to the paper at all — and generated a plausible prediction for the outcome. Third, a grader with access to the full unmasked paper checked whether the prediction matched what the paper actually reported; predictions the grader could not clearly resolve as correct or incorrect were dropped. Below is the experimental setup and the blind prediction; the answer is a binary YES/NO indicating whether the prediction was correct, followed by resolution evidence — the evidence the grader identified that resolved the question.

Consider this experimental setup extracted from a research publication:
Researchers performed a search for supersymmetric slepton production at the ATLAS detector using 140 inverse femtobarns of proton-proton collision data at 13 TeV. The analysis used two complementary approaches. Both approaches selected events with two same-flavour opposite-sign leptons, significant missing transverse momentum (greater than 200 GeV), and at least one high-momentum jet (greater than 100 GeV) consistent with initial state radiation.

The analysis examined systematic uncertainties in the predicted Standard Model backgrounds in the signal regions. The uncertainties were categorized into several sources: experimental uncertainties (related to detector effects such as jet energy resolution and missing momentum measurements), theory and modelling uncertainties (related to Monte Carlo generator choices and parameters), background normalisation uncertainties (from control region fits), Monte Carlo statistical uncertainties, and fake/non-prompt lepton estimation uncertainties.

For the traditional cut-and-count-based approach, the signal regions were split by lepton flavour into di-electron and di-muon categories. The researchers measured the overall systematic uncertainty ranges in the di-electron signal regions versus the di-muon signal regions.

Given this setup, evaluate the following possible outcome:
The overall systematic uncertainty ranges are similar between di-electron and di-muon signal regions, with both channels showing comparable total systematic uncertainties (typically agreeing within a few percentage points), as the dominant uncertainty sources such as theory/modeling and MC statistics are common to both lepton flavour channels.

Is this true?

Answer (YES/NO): NO